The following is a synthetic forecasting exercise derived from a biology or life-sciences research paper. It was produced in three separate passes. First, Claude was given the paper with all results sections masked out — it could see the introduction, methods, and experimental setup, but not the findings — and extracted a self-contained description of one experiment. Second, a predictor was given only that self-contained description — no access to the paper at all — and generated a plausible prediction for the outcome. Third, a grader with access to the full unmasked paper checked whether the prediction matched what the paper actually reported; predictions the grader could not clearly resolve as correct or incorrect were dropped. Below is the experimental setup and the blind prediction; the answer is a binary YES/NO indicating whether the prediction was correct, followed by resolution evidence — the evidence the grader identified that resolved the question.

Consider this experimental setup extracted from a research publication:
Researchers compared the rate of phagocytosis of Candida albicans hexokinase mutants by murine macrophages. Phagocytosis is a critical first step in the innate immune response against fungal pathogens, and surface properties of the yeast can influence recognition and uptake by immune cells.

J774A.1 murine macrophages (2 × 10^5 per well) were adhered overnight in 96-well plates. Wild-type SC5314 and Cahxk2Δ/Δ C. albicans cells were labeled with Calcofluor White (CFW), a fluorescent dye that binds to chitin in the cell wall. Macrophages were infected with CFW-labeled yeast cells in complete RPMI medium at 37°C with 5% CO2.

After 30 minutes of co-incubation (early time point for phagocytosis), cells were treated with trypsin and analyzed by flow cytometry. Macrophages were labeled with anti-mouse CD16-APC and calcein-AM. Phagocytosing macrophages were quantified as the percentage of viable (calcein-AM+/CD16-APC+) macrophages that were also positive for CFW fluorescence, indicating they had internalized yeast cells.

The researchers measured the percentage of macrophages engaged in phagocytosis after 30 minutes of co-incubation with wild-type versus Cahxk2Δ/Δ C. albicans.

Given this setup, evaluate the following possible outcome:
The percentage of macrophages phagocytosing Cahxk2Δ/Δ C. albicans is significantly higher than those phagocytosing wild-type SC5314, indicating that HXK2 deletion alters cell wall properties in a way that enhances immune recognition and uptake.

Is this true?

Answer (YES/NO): NO